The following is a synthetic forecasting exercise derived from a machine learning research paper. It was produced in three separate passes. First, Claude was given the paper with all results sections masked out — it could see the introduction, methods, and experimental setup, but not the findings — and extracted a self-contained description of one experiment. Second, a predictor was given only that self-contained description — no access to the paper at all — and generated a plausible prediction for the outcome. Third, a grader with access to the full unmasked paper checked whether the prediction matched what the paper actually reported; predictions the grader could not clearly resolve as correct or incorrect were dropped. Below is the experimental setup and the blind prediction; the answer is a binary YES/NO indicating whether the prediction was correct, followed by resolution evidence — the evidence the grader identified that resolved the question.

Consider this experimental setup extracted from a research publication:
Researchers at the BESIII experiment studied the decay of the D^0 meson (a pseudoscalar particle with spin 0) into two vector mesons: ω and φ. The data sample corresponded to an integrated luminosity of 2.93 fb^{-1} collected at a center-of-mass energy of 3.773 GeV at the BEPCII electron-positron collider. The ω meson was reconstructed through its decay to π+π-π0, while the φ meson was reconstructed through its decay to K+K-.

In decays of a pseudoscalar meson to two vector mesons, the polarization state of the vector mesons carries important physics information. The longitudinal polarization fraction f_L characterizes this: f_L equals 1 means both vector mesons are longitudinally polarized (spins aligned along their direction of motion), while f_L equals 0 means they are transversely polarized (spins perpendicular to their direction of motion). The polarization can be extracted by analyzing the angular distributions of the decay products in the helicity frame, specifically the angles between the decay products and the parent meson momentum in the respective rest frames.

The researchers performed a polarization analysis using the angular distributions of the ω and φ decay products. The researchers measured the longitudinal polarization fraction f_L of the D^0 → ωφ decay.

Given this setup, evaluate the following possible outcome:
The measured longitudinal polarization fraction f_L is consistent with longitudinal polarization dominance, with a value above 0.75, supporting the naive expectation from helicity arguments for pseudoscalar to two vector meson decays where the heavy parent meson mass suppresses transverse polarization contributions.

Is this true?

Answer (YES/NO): NO